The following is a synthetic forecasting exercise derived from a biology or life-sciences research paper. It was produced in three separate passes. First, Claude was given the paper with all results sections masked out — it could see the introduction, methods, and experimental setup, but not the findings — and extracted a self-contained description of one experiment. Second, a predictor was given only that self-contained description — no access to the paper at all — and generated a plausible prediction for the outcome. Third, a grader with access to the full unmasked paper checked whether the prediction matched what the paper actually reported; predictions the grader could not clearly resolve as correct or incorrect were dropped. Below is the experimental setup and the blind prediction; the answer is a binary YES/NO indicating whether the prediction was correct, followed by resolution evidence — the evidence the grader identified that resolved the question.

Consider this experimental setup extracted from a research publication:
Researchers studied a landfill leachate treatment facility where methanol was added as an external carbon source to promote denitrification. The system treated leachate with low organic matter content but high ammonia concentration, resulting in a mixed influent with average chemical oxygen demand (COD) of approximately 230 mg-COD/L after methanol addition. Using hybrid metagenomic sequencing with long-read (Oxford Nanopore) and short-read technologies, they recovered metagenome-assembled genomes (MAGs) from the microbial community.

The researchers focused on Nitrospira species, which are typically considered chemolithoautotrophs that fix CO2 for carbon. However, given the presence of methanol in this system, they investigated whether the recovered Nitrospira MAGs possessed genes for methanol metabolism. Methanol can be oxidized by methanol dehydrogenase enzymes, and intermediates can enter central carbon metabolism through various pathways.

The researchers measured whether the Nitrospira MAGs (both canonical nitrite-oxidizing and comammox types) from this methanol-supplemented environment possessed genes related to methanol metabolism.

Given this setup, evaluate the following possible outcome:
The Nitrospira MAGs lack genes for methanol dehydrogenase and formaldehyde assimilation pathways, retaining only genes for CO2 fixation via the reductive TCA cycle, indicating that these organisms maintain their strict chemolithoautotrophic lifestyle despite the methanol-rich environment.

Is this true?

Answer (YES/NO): NO